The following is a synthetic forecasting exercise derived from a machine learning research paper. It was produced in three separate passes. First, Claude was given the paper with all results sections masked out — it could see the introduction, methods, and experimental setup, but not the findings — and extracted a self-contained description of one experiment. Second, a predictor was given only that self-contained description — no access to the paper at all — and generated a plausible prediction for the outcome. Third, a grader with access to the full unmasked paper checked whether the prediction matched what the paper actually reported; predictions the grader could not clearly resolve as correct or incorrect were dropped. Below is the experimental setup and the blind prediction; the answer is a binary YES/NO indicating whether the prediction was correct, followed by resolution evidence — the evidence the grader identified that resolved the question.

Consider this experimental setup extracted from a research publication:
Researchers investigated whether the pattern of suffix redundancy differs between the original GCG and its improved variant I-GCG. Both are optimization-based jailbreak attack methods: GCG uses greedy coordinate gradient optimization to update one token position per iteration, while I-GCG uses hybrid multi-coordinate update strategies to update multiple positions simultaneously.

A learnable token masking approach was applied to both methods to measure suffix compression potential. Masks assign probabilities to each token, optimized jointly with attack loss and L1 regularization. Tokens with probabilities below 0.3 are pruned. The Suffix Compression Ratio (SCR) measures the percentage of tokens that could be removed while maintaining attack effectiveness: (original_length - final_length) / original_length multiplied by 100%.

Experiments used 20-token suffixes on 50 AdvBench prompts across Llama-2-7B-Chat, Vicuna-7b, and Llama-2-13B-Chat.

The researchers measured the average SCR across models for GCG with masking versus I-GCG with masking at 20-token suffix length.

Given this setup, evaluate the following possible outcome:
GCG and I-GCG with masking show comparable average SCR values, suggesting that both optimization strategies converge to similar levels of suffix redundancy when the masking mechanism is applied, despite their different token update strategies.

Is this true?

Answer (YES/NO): NO